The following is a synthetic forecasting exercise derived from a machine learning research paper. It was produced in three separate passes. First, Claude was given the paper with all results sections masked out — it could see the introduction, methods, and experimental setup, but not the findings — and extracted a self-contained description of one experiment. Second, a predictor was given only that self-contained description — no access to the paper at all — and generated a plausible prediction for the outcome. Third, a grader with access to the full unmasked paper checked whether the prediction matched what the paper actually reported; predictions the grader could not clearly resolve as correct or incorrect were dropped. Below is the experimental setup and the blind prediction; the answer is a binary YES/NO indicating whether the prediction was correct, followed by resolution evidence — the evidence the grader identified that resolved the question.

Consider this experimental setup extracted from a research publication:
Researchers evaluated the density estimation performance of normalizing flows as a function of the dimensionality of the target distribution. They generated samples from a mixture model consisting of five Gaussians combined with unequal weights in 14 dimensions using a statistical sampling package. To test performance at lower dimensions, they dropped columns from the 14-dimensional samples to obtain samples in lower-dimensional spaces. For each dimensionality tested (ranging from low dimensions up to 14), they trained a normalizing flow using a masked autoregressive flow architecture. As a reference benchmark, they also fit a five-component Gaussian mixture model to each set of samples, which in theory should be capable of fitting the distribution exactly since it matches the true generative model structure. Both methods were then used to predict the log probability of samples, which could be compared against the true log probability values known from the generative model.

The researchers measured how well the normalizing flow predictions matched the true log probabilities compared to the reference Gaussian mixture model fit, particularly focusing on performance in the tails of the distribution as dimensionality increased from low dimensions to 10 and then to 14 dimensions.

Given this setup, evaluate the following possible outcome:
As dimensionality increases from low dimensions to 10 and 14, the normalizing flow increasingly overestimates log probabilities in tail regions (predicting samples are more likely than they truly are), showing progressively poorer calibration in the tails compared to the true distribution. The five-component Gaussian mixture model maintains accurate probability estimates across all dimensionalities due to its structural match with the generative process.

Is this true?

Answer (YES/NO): NO